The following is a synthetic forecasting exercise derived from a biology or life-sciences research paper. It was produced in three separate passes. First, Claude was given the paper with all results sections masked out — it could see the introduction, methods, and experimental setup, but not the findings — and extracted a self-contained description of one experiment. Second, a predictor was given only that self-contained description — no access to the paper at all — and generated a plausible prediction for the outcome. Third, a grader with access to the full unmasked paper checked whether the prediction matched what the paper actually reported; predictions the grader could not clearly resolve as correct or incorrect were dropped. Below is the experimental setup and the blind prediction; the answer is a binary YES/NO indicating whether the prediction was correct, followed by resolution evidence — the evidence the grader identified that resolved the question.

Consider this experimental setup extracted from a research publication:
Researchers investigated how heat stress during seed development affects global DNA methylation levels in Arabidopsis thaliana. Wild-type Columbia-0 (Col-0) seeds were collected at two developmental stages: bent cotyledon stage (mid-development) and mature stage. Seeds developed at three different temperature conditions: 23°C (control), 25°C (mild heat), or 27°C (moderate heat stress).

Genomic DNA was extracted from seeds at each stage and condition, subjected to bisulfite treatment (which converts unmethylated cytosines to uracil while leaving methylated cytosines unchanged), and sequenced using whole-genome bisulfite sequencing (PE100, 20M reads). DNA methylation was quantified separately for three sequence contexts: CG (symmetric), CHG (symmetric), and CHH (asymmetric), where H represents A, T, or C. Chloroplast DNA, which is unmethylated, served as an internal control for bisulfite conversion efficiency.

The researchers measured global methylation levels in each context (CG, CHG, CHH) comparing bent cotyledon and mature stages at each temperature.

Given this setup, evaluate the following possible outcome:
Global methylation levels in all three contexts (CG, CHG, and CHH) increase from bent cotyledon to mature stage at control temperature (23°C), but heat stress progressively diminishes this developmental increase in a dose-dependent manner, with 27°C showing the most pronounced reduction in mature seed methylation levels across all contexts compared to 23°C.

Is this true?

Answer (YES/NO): NO